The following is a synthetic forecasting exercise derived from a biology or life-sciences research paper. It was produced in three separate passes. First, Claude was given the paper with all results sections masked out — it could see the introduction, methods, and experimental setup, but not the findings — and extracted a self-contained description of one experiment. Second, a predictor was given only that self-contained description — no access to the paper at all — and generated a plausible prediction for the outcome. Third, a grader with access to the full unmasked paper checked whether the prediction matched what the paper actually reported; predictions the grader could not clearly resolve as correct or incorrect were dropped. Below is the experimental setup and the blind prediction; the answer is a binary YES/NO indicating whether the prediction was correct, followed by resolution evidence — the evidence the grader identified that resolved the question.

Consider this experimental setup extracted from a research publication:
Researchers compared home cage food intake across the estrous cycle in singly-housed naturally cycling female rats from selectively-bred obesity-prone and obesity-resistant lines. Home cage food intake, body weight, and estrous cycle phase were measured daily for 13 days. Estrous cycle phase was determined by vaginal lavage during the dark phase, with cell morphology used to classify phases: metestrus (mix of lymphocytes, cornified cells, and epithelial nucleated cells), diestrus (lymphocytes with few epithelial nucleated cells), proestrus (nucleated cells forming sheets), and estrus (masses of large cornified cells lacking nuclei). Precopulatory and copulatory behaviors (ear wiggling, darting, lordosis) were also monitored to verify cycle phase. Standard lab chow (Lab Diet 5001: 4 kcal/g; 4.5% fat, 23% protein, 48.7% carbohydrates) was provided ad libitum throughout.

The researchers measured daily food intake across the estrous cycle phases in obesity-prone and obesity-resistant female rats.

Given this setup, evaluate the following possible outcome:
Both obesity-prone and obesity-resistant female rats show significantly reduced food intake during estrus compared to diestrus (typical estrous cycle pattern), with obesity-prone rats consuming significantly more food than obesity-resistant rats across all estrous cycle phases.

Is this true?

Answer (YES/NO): YES